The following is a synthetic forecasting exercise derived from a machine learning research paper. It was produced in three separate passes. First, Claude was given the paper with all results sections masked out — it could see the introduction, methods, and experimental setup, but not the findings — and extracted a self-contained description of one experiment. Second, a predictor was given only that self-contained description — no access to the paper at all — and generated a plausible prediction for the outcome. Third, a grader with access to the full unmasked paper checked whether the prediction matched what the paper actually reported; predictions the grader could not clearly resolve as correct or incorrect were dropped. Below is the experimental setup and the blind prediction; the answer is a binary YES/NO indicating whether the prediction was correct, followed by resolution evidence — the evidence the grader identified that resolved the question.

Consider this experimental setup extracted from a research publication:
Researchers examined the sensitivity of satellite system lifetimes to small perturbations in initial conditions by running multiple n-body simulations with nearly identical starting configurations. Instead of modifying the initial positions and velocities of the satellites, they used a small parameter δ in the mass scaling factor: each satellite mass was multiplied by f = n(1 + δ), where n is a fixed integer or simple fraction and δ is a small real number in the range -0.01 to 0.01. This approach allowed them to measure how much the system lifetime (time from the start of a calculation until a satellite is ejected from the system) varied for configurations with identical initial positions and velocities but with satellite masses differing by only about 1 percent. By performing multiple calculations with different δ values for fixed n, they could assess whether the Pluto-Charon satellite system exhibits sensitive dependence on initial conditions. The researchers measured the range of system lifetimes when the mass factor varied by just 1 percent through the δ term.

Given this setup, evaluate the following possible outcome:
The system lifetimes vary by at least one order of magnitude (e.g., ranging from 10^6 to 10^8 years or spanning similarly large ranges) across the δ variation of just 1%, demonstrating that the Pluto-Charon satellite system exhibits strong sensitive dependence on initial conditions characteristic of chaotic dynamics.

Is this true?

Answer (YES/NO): NO